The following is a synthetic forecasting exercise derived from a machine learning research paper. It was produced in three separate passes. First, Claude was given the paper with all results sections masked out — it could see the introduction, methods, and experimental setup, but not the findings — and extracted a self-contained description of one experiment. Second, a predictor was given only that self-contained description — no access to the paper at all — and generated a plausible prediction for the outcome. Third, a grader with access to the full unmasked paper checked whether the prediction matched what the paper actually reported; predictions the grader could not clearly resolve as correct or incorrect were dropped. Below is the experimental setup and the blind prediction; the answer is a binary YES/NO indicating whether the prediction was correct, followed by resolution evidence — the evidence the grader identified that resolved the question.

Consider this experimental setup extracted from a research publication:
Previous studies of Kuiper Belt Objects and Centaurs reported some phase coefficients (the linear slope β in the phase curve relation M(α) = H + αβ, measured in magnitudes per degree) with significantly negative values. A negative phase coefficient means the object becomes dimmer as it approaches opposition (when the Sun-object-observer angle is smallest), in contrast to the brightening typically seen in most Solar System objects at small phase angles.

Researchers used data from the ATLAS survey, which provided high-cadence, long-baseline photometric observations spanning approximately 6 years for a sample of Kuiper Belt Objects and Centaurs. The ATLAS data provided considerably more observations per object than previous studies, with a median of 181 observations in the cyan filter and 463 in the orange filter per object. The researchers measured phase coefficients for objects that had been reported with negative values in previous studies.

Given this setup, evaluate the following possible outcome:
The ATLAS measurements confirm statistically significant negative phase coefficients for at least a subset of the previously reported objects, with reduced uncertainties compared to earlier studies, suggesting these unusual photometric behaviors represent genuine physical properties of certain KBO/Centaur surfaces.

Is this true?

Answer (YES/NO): NO